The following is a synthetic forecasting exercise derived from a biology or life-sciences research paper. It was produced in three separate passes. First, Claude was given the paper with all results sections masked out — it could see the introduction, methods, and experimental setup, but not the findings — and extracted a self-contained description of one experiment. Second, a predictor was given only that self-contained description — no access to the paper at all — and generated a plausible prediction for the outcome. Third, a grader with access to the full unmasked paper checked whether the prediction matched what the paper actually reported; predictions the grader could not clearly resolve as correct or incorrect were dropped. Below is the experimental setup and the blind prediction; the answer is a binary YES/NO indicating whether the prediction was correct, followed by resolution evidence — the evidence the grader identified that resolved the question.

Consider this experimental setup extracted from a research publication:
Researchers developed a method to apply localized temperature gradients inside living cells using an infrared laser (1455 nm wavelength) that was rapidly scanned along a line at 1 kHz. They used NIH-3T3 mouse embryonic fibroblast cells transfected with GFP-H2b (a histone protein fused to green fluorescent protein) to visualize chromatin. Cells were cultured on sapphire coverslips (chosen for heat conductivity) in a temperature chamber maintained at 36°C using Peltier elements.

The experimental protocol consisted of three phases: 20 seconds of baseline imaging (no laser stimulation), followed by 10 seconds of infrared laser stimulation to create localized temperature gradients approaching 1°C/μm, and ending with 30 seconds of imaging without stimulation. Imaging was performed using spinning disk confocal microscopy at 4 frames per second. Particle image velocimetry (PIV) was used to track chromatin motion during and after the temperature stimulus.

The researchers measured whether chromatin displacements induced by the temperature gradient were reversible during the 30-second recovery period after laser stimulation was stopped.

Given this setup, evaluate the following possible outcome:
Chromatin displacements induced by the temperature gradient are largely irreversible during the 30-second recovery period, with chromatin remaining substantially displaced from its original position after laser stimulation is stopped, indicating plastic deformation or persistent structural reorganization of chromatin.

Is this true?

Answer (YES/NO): NO